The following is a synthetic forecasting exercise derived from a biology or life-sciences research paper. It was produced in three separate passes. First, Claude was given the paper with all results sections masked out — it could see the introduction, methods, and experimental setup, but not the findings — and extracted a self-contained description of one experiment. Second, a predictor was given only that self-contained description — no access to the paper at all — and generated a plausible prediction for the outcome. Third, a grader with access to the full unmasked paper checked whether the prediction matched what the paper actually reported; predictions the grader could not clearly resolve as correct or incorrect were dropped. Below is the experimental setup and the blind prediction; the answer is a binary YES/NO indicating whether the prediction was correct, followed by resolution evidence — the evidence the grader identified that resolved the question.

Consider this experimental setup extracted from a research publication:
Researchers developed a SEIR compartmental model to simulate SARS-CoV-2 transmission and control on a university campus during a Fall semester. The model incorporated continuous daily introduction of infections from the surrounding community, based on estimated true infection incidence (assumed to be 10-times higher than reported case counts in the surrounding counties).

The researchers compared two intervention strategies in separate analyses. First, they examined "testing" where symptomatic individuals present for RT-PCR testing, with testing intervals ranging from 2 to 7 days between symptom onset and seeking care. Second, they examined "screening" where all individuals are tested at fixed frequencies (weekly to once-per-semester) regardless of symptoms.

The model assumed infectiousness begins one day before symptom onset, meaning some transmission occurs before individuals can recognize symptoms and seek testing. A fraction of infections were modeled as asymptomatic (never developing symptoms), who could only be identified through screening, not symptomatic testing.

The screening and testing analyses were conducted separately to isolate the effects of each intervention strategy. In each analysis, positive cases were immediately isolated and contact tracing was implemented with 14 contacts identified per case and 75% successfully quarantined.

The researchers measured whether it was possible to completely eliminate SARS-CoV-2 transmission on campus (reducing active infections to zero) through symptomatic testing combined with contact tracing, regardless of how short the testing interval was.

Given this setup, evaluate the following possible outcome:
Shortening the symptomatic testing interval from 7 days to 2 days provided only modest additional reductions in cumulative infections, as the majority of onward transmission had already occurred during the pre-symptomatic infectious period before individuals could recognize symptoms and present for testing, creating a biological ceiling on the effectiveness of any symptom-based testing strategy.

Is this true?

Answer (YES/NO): NO